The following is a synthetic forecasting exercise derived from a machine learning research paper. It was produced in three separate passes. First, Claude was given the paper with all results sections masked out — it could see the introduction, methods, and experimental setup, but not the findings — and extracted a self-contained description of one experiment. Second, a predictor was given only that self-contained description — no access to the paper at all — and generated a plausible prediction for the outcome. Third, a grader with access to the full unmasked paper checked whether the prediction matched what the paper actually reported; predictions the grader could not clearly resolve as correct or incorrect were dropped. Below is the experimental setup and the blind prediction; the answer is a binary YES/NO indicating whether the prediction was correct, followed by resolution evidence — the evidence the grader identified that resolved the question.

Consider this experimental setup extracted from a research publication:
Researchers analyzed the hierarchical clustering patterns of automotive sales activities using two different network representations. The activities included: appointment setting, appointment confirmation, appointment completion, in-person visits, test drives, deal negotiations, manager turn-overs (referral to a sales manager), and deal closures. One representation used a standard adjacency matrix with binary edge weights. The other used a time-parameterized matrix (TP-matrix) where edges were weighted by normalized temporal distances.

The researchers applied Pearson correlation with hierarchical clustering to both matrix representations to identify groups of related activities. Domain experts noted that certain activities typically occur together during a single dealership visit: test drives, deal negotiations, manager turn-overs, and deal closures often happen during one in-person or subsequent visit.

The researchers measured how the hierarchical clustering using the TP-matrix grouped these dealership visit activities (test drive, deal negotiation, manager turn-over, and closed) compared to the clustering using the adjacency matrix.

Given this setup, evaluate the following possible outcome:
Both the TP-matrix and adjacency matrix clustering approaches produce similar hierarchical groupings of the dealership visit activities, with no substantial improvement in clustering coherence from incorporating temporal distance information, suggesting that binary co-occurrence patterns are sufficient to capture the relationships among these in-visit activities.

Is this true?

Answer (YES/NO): NO